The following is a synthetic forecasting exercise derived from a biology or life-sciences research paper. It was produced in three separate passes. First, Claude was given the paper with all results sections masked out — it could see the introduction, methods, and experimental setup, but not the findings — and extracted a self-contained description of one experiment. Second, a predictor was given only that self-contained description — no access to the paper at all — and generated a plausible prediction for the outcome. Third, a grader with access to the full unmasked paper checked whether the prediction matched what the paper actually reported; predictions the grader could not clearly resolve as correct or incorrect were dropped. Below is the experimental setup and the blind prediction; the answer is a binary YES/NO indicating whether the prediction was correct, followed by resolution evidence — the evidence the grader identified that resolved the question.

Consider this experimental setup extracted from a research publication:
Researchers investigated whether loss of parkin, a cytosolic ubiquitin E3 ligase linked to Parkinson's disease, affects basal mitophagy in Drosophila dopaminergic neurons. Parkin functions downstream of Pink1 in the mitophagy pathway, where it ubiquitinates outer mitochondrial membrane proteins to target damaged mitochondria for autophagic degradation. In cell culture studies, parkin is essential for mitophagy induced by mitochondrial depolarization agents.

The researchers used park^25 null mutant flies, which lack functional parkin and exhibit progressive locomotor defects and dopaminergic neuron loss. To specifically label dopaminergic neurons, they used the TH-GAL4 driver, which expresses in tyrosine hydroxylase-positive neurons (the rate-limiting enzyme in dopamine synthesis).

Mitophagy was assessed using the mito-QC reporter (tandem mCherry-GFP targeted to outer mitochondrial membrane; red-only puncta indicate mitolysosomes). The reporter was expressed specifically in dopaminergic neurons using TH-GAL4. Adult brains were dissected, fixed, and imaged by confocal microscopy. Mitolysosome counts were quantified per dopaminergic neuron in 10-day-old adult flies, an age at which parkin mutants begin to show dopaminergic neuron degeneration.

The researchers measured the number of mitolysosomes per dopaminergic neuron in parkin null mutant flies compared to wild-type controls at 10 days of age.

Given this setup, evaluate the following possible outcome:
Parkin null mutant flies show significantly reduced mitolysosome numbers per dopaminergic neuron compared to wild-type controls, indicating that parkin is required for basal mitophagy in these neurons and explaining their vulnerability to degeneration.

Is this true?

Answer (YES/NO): NO